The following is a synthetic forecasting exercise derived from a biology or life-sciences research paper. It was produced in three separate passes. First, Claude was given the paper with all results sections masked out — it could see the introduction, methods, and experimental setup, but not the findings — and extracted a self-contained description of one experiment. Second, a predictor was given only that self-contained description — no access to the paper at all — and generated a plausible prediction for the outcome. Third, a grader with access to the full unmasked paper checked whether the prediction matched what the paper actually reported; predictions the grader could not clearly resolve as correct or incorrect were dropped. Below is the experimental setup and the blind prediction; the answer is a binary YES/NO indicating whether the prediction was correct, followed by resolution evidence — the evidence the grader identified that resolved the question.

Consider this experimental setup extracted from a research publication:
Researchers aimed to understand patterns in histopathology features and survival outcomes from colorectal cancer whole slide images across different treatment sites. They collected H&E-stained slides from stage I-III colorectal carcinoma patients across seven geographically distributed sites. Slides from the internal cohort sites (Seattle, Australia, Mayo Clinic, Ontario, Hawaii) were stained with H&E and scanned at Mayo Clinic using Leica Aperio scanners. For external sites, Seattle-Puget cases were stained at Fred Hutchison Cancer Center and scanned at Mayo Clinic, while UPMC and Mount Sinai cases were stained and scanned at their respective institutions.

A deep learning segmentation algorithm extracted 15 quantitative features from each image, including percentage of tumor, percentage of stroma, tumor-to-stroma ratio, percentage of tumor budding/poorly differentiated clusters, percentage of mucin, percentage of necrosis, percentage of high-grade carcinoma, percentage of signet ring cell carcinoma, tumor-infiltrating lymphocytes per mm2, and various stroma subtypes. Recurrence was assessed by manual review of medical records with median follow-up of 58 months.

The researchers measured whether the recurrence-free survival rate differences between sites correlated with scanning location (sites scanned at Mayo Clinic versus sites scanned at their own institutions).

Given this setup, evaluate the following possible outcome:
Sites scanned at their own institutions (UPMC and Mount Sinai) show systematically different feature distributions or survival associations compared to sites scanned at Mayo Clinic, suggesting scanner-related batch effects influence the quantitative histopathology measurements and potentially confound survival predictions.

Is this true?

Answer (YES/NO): NO